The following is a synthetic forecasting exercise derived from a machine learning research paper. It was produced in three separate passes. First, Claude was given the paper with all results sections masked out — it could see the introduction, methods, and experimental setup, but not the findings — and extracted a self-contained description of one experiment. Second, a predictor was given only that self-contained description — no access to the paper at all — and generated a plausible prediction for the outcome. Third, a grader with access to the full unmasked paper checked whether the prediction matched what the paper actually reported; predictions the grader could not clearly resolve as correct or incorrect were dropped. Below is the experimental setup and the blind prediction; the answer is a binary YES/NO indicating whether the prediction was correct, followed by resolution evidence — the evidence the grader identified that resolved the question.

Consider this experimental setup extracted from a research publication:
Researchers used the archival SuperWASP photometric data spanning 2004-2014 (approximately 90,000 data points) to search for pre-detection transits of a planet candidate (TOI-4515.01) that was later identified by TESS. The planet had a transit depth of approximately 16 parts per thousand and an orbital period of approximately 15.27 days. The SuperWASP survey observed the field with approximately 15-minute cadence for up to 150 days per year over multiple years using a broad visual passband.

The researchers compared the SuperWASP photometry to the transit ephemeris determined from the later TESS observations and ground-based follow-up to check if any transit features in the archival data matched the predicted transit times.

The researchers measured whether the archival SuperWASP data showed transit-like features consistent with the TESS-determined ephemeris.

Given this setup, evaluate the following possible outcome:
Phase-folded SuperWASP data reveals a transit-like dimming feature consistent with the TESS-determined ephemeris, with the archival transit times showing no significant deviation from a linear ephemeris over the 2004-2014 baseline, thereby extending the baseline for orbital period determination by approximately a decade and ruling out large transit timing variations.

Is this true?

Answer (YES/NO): NO